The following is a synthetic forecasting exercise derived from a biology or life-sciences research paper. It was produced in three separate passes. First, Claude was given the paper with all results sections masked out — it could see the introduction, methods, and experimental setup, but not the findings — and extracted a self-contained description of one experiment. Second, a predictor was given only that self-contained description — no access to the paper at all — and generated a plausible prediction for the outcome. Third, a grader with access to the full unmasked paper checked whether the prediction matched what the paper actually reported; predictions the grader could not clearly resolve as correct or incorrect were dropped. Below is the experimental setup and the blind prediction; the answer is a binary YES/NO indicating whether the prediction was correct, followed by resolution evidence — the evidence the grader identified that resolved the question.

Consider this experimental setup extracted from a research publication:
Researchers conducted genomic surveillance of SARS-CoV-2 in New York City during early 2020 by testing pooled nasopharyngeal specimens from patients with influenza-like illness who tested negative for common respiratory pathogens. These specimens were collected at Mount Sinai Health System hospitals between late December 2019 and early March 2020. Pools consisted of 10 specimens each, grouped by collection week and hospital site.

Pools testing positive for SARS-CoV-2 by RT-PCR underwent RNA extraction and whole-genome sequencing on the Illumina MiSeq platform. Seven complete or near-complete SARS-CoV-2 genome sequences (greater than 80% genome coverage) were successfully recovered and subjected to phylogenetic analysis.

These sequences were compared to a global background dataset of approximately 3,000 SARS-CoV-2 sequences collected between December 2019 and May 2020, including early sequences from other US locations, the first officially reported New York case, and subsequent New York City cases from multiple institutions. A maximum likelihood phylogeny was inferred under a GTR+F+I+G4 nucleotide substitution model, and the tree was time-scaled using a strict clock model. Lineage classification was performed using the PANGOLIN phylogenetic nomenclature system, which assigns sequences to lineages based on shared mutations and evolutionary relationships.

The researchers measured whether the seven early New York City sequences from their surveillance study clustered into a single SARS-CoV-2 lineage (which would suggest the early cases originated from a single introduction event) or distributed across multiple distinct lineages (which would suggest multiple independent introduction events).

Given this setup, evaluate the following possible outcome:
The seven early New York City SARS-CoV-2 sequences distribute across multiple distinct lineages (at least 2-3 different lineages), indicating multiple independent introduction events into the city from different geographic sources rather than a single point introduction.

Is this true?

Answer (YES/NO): YES